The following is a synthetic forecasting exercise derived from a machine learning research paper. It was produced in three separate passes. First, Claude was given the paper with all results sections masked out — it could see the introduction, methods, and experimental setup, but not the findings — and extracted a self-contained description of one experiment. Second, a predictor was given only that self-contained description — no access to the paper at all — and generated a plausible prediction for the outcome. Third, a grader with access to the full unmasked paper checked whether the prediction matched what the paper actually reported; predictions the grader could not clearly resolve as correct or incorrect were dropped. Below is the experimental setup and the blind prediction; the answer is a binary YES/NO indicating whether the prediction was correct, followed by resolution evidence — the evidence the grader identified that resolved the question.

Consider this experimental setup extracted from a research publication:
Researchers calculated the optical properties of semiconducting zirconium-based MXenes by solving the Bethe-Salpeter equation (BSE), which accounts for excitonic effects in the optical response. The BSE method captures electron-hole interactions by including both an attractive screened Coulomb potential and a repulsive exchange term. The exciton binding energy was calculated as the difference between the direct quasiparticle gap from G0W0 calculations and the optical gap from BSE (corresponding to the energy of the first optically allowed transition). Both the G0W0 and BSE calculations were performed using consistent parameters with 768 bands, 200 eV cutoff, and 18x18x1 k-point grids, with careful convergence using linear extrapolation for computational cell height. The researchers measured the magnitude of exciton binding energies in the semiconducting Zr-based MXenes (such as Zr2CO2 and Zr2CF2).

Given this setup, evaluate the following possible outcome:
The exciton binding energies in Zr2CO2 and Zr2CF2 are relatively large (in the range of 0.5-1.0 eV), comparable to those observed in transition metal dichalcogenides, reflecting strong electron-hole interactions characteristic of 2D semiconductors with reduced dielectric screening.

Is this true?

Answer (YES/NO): YES